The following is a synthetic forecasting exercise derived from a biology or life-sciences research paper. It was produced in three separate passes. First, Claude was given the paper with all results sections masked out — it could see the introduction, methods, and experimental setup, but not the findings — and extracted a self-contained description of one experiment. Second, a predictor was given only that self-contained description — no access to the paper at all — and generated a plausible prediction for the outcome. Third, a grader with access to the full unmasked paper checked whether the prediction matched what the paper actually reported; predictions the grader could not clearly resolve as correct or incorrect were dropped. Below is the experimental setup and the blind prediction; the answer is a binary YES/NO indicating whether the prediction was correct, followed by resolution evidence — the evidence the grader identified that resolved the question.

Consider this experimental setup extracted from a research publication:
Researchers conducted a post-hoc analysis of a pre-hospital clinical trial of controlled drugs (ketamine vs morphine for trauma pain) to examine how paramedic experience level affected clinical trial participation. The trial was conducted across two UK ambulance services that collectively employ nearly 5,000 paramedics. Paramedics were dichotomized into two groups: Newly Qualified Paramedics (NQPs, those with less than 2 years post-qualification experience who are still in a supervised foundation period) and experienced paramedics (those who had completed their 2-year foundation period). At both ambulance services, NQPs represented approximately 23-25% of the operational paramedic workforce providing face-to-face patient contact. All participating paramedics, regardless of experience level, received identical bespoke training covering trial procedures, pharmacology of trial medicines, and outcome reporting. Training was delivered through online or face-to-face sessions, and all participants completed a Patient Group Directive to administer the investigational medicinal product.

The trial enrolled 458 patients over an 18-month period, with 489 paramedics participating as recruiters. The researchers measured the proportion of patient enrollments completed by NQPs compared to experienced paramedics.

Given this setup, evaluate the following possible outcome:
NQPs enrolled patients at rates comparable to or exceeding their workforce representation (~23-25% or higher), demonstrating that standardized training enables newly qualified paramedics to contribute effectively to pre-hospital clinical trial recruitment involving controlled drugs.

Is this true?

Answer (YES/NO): YES